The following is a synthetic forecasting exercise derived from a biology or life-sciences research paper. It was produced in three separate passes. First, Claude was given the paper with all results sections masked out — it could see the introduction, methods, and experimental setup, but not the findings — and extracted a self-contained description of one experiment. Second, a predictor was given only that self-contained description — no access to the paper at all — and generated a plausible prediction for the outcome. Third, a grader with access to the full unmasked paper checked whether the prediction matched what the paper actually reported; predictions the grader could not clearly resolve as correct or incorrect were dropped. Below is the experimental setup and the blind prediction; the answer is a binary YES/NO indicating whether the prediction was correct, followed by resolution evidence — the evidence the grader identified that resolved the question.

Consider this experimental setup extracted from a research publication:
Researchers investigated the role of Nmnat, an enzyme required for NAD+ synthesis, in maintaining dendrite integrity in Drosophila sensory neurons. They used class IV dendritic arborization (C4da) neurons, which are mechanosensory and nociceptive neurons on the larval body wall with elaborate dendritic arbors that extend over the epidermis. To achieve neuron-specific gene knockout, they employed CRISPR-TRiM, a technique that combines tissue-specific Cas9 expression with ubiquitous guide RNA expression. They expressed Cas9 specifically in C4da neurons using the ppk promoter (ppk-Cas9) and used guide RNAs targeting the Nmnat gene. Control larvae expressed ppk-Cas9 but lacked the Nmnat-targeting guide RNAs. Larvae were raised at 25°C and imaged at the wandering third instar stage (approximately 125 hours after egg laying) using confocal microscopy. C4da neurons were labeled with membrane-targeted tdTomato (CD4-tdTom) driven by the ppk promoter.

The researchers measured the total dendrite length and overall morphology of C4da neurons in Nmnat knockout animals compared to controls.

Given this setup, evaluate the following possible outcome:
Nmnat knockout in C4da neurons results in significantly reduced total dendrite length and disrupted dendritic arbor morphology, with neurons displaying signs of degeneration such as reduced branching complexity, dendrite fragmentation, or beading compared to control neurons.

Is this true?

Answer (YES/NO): NO